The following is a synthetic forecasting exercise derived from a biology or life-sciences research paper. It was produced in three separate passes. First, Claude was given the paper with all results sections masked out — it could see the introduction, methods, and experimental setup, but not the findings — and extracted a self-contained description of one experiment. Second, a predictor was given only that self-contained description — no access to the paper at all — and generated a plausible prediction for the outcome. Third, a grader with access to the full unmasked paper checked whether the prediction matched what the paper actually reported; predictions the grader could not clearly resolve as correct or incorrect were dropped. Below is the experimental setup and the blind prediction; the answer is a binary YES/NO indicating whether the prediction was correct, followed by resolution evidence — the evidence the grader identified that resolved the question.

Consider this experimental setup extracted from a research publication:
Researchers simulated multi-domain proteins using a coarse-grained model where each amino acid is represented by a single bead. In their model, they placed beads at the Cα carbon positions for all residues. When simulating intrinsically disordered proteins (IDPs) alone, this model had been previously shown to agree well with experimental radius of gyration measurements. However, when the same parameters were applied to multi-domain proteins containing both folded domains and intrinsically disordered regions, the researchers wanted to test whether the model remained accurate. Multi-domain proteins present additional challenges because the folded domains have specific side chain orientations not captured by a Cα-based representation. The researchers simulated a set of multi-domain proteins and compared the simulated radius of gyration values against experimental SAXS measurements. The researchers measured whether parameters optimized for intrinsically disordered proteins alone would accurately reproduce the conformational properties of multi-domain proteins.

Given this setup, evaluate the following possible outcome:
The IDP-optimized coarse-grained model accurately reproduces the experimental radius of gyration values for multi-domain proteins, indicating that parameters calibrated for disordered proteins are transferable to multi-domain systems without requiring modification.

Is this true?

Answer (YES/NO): NO